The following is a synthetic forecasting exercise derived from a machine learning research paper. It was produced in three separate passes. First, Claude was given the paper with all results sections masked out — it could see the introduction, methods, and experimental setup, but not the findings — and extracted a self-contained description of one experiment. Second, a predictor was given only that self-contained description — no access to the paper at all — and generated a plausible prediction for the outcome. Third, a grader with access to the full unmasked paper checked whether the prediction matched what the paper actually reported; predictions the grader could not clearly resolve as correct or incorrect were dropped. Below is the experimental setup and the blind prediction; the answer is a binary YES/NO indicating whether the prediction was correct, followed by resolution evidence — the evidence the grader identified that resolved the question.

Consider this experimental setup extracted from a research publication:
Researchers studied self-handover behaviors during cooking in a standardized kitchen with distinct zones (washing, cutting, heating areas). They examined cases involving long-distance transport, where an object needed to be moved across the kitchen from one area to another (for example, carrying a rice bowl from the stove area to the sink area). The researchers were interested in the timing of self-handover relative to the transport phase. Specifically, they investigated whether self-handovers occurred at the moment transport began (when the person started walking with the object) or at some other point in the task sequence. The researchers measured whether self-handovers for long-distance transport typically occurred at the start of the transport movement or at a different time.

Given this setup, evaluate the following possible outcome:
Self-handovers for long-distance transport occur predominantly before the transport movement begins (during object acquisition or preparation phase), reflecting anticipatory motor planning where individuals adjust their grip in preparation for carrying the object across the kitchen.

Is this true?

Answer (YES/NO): YES